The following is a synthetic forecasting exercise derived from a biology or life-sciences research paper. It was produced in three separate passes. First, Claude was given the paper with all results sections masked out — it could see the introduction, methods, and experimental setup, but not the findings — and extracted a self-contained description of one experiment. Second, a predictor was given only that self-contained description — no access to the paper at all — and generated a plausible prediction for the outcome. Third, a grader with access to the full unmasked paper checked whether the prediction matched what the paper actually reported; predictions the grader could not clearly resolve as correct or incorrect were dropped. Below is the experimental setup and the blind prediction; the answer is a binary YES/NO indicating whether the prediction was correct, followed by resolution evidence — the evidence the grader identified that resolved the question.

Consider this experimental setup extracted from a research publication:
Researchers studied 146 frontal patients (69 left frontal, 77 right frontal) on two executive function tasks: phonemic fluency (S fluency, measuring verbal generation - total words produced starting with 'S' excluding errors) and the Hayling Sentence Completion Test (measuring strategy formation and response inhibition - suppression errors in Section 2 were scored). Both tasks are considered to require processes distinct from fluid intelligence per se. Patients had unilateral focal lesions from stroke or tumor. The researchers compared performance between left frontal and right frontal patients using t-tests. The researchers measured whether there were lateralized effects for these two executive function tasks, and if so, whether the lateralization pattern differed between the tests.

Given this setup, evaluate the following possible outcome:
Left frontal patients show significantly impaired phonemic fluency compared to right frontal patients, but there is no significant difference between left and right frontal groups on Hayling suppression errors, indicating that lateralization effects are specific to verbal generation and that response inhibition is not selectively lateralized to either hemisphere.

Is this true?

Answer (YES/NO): NO